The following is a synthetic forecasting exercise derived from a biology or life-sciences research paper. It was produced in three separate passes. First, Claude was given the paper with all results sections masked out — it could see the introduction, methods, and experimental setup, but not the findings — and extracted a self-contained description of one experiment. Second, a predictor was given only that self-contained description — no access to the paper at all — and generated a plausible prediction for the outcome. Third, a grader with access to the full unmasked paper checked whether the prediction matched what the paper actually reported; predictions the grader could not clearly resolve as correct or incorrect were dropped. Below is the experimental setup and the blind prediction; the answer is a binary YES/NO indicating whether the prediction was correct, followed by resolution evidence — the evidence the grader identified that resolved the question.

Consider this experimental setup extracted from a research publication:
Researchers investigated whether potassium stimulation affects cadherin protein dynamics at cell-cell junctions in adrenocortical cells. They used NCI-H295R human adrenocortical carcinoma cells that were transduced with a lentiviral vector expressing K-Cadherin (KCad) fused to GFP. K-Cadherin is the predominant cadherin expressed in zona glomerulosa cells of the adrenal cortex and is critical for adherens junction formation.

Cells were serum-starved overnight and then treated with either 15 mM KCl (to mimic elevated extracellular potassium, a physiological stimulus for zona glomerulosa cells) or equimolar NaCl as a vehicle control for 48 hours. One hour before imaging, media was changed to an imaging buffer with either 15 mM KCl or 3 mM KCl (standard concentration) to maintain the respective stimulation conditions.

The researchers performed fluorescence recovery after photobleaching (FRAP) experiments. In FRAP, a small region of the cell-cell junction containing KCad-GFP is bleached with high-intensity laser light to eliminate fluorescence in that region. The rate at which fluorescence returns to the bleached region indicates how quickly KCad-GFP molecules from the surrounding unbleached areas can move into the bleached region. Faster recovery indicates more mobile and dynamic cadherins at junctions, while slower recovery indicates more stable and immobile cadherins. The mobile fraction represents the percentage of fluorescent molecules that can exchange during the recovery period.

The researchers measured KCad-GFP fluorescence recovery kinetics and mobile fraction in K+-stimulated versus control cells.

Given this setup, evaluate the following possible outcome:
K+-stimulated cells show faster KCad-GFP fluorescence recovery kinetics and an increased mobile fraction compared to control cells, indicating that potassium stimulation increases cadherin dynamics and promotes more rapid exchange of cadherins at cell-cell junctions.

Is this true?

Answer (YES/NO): NO